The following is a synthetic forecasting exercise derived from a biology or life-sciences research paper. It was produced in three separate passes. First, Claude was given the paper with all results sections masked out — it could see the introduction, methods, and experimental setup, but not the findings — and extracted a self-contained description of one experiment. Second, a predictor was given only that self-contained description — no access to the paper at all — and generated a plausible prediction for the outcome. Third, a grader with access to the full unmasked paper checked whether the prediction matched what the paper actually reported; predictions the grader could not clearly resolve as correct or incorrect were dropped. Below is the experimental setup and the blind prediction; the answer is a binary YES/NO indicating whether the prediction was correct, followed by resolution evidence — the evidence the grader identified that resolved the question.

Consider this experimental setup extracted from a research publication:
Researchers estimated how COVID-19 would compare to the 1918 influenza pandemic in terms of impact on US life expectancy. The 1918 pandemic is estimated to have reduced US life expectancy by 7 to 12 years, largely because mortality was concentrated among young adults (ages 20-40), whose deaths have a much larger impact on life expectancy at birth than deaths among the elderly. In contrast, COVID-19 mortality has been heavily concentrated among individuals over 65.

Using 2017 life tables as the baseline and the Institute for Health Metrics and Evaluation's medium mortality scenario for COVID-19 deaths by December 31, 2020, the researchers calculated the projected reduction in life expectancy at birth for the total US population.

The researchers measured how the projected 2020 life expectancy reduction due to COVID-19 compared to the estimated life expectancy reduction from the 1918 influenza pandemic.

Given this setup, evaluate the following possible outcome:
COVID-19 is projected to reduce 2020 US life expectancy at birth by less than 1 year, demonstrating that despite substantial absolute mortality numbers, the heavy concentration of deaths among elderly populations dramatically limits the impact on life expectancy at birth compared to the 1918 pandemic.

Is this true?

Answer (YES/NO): NO